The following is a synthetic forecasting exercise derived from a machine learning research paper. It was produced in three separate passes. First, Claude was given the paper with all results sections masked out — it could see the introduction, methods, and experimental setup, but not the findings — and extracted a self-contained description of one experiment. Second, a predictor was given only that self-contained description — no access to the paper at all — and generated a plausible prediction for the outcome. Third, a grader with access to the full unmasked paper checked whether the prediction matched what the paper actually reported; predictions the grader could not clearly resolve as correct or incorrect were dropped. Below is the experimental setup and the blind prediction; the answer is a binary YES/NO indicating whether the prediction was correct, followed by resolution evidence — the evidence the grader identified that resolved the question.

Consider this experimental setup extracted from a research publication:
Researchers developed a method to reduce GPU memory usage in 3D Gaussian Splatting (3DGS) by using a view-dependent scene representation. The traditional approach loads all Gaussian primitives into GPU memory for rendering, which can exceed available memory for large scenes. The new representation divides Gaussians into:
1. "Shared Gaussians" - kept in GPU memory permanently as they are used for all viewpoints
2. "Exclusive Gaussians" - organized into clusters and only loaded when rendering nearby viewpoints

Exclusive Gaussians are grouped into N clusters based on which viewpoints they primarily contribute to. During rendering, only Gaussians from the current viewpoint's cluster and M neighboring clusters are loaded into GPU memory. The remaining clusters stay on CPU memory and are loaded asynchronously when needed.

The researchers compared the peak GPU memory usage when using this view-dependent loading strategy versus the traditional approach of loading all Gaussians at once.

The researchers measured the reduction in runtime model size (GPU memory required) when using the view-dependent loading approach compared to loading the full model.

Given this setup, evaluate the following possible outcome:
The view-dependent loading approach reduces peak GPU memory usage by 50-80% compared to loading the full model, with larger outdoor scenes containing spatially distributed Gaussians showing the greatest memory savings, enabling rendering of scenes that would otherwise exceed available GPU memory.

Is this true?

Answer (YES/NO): NO